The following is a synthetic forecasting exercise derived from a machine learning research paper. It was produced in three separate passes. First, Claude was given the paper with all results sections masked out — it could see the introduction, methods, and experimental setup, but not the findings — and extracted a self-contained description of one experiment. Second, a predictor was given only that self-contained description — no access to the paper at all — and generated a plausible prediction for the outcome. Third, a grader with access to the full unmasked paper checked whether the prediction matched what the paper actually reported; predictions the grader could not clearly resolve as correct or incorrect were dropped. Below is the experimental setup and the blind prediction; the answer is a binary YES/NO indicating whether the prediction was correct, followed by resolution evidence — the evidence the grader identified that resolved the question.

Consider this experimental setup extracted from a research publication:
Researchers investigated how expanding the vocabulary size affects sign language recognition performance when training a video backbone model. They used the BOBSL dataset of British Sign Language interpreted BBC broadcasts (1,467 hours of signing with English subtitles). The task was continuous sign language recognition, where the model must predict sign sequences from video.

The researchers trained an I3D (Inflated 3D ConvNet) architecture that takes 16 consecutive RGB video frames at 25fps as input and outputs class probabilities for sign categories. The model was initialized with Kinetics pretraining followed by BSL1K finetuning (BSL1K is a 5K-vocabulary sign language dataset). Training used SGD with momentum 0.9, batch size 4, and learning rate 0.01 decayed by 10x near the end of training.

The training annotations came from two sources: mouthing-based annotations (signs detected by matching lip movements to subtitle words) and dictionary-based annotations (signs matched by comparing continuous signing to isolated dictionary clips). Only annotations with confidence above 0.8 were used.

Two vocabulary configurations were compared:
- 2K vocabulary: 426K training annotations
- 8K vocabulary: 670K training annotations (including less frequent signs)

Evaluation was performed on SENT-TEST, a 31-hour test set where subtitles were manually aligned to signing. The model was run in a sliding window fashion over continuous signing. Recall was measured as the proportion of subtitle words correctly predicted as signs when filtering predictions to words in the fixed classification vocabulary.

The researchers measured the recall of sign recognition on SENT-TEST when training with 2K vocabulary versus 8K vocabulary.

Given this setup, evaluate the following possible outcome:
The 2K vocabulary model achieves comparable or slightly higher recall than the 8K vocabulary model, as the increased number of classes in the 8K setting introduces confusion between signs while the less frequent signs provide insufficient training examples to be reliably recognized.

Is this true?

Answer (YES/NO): NO